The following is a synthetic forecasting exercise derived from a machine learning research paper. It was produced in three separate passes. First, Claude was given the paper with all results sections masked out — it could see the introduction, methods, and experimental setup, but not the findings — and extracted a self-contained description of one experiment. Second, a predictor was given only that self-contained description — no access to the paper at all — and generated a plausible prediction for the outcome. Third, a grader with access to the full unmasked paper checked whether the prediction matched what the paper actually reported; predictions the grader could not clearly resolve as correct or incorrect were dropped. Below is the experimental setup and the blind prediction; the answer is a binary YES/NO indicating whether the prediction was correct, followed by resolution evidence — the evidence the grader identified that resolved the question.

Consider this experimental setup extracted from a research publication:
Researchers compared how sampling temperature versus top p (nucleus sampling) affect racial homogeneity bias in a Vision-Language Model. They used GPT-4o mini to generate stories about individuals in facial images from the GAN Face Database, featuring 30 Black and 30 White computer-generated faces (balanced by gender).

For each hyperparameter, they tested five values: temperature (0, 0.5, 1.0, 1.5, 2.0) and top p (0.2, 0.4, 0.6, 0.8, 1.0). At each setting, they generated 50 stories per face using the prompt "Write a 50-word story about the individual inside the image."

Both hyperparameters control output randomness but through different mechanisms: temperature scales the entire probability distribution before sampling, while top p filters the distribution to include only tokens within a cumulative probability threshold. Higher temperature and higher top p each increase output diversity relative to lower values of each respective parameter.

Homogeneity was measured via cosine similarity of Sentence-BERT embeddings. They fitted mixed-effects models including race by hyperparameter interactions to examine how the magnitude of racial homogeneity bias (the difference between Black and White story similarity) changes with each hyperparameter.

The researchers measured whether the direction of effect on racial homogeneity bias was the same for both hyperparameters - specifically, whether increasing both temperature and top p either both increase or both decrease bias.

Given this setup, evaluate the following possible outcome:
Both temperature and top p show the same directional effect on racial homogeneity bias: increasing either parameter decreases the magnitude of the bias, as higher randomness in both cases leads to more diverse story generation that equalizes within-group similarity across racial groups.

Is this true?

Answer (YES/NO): NO